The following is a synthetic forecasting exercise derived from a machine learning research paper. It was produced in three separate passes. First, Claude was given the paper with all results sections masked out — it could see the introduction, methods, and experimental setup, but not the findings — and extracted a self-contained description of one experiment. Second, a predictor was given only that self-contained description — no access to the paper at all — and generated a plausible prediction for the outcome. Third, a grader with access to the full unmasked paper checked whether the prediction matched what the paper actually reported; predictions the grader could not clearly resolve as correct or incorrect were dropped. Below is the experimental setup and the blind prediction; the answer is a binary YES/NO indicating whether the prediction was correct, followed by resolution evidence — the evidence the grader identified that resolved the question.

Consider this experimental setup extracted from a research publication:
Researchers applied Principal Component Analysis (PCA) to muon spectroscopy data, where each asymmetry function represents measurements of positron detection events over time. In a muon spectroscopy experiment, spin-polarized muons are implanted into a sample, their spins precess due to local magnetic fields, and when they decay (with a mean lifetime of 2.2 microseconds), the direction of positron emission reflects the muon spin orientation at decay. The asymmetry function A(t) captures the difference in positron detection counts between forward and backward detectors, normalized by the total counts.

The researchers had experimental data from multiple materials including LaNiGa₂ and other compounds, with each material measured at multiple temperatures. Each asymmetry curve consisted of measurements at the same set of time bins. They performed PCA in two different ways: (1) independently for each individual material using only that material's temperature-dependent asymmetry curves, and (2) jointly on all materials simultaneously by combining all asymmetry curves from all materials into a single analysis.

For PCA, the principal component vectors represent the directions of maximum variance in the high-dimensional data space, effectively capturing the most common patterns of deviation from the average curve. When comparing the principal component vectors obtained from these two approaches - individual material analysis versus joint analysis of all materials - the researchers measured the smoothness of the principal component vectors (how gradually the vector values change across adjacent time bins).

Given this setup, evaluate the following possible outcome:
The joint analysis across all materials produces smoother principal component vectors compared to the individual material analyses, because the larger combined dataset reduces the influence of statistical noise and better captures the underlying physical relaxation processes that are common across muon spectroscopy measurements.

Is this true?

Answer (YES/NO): YES